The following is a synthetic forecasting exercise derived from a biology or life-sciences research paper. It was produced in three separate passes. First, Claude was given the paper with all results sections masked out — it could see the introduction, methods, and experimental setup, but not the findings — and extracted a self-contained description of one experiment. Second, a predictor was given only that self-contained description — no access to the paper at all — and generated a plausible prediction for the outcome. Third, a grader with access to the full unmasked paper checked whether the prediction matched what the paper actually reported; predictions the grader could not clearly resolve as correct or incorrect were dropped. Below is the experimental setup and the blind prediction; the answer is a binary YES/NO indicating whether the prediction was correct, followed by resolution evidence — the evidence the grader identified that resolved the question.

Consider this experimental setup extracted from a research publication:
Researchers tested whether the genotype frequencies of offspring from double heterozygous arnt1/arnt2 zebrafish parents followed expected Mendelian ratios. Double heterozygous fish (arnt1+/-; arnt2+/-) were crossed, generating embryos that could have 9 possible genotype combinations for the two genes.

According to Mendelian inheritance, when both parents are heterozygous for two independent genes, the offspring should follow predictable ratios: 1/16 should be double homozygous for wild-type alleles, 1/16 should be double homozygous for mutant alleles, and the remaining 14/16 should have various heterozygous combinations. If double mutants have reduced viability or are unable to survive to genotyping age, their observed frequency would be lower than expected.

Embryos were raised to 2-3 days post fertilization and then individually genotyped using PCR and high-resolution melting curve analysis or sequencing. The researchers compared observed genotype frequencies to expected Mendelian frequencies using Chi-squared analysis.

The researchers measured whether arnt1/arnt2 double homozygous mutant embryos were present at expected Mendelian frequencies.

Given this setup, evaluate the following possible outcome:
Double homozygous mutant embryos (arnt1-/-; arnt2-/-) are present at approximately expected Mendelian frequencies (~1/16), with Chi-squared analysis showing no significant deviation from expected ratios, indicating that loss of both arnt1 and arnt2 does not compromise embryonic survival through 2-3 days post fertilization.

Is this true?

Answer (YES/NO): YES